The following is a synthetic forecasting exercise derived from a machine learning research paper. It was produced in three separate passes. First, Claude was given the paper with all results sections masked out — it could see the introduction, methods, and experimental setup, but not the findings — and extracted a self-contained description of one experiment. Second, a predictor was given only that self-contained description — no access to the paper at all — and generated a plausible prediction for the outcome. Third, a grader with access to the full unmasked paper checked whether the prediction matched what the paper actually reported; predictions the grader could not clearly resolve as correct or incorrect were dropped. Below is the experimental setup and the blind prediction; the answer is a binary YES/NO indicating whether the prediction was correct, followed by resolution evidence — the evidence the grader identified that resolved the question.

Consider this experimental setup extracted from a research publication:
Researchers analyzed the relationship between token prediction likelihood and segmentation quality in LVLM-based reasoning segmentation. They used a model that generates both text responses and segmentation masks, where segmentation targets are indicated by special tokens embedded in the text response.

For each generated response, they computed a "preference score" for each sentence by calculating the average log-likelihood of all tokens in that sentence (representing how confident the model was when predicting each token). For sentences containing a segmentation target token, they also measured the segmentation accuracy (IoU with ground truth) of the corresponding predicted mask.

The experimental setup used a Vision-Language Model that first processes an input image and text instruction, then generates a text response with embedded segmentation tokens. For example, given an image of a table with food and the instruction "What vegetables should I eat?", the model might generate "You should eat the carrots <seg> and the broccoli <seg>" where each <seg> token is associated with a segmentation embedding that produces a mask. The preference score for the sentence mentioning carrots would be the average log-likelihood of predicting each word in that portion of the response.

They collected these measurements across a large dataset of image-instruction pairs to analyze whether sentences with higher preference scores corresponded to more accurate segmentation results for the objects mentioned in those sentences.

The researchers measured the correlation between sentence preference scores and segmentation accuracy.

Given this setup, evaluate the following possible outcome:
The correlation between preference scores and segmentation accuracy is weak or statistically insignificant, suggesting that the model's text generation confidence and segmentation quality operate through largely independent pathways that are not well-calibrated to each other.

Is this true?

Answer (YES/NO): NO